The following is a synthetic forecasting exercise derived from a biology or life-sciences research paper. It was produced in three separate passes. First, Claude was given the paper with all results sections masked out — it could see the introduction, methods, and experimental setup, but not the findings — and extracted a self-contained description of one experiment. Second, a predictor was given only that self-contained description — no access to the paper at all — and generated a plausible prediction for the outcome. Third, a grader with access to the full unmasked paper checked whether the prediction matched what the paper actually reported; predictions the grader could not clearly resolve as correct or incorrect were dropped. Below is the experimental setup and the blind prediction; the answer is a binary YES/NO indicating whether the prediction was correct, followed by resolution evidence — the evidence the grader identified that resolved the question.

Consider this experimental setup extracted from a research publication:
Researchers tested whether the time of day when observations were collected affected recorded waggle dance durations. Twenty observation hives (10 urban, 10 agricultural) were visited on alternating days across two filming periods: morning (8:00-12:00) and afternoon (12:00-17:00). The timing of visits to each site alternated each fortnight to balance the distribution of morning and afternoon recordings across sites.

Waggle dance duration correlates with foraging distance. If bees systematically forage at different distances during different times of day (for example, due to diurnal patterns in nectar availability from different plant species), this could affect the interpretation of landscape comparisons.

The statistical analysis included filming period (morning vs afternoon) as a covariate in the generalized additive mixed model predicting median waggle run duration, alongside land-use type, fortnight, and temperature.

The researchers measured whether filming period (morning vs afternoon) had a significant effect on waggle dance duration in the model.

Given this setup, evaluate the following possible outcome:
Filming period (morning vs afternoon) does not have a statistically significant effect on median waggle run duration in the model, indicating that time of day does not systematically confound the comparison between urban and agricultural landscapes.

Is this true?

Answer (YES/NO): YES